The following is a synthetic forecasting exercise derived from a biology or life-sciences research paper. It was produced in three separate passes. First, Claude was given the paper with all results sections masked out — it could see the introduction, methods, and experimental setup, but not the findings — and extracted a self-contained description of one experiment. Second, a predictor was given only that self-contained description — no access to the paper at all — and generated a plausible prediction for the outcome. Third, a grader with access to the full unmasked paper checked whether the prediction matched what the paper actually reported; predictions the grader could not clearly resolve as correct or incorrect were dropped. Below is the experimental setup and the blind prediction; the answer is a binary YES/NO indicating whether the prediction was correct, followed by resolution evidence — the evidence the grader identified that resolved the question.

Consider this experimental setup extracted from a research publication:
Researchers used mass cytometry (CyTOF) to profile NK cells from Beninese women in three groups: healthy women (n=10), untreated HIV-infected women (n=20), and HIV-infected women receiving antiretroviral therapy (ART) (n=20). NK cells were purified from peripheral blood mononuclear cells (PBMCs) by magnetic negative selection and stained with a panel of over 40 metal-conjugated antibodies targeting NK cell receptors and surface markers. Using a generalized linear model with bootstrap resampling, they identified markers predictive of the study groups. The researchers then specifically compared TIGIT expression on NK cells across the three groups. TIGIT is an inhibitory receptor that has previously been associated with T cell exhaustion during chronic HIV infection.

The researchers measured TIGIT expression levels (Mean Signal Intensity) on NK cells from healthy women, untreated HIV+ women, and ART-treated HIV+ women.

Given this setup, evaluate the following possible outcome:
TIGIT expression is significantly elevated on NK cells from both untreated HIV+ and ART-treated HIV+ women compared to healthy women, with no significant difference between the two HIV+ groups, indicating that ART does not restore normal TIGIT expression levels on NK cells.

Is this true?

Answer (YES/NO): NO